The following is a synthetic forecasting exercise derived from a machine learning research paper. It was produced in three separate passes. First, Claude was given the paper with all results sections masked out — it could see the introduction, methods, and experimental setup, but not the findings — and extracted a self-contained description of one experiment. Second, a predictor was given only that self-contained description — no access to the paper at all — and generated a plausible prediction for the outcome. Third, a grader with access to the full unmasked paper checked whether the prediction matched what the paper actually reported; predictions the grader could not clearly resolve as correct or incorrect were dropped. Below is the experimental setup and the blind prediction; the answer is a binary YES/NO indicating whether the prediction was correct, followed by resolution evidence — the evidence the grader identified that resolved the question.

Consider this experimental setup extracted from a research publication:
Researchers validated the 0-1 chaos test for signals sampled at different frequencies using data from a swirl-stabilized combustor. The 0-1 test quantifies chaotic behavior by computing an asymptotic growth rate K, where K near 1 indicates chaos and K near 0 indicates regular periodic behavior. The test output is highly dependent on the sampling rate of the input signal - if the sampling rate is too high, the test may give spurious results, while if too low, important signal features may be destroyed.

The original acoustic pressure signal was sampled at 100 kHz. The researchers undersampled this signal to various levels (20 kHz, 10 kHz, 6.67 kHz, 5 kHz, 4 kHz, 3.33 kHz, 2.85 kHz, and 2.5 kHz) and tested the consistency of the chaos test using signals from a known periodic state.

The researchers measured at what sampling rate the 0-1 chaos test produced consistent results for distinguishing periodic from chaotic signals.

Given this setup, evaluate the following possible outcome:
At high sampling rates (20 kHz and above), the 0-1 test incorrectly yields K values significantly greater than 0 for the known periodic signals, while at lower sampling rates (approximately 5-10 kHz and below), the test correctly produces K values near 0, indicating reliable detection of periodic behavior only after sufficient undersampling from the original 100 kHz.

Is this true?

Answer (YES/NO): NO